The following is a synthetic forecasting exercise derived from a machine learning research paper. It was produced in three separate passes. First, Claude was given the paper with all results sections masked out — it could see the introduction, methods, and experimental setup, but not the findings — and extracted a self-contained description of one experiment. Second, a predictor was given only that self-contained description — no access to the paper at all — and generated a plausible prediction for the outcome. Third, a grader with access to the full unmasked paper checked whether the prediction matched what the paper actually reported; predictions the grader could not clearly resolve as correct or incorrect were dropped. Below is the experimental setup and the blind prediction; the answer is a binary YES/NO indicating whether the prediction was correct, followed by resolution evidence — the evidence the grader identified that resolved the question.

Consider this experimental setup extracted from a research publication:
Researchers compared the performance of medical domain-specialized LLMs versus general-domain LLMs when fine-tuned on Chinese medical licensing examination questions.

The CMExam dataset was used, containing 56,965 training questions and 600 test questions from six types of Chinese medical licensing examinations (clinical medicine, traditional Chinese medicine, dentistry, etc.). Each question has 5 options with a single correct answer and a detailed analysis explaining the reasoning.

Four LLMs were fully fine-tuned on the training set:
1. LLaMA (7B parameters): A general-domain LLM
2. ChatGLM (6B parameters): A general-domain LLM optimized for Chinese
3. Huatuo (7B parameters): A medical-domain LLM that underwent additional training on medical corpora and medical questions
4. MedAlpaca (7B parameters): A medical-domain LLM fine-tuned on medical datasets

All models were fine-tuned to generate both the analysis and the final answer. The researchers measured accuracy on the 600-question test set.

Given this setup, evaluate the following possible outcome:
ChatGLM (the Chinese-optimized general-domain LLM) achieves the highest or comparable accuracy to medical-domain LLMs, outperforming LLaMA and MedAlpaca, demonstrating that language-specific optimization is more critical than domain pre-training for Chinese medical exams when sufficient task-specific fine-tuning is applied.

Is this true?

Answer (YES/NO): YES